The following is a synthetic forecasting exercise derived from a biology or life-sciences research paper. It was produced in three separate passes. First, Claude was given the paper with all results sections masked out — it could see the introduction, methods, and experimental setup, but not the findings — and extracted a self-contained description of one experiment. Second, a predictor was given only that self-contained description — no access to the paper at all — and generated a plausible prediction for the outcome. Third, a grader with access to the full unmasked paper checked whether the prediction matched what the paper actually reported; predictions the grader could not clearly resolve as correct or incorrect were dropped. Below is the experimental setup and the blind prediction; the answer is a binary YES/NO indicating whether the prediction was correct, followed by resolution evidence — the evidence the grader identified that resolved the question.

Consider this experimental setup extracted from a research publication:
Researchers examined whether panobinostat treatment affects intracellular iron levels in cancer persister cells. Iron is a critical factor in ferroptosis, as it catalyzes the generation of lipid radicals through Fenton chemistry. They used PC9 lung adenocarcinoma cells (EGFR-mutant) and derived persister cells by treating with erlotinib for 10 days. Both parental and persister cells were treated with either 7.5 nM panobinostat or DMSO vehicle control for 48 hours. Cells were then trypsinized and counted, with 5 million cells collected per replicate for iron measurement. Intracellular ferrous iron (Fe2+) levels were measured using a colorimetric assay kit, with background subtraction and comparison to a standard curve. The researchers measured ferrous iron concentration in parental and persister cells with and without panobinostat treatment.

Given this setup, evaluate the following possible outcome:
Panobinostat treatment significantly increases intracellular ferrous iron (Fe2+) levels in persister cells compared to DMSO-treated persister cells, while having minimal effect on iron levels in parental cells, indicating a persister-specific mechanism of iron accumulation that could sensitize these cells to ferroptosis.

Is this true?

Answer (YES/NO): NO